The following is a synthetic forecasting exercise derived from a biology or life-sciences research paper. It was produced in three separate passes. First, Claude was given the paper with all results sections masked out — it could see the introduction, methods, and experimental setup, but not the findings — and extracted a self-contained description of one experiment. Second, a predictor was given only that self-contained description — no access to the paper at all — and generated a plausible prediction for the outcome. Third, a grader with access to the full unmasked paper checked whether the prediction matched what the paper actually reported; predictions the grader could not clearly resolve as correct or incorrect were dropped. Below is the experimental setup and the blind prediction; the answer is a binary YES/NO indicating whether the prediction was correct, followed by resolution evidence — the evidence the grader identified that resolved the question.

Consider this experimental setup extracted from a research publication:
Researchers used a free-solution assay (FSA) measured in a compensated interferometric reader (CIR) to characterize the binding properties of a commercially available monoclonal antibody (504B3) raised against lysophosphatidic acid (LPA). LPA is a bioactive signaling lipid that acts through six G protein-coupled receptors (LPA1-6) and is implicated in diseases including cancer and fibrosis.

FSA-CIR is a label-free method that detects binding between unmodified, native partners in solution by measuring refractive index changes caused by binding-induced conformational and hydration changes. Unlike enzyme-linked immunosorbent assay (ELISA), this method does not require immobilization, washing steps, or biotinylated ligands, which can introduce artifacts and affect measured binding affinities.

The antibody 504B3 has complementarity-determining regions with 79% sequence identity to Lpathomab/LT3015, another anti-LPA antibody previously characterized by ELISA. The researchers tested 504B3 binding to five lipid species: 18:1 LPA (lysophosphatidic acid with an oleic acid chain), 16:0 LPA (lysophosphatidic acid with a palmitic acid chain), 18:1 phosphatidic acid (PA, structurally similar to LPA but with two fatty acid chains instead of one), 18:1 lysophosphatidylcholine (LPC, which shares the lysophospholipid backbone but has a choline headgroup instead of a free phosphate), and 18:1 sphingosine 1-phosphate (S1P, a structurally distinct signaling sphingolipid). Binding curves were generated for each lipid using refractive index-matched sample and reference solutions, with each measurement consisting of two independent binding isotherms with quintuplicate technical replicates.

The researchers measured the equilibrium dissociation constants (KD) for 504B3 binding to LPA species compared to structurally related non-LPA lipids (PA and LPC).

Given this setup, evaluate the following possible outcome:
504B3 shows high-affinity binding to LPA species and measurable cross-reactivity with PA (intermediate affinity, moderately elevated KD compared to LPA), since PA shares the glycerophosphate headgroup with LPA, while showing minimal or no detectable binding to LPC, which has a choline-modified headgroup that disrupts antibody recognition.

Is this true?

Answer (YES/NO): NO